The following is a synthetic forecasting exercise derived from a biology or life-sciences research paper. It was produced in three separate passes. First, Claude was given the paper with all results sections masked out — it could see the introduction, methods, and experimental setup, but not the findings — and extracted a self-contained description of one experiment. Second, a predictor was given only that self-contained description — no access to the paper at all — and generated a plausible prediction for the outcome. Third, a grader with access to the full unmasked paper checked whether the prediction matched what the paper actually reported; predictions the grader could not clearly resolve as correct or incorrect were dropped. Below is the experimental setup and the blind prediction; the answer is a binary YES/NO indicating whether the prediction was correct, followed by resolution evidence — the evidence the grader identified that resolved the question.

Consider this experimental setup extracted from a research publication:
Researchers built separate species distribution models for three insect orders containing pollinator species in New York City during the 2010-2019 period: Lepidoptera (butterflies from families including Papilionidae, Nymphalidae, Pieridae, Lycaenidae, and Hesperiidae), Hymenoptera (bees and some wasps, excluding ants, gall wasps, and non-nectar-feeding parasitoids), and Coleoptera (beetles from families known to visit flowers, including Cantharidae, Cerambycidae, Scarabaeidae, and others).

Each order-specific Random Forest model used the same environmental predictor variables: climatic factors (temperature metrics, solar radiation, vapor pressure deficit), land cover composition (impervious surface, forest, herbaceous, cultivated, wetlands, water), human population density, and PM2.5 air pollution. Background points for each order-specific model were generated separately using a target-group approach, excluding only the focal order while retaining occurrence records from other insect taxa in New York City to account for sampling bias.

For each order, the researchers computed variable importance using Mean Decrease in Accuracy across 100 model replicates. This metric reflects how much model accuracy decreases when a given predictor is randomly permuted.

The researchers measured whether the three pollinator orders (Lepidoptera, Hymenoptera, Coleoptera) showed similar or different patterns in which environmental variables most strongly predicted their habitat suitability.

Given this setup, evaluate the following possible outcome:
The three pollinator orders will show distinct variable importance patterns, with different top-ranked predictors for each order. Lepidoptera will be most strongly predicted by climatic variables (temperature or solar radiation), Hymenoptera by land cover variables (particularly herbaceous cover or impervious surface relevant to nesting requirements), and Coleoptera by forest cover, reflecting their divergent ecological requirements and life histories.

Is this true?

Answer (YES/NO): NO